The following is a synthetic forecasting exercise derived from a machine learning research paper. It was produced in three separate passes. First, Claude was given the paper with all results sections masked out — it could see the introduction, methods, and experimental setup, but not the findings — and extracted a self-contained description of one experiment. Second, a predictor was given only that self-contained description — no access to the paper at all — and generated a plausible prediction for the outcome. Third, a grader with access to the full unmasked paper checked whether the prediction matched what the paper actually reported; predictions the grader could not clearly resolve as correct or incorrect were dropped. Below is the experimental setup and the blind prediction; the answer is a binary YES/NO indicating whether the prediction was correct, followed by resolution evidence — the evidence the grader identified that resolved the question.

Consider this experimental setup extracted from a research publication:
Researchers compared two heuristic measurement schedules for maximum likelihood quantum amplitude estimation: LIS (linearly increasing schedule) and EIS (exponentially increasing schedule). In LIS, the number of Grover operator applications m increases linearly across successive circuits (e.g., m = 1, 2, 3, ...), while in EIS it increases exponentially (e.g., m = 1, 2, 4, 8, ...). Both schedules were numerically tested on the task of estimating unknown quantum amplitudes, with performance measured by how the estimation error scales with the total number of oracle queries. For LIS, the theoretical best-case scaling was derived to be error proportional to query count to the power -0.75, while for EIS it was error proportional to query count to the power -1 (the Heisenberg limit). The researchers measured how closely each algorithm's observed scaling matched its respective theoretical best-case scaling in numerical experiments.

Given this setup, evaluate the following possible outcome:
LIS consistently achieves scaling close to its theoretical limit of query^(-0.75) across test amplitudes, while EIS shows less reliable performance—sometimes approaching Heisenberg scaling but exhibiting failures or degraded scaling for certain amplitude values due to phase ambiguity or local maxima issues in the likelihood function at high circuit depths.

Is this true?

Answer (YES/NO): NO